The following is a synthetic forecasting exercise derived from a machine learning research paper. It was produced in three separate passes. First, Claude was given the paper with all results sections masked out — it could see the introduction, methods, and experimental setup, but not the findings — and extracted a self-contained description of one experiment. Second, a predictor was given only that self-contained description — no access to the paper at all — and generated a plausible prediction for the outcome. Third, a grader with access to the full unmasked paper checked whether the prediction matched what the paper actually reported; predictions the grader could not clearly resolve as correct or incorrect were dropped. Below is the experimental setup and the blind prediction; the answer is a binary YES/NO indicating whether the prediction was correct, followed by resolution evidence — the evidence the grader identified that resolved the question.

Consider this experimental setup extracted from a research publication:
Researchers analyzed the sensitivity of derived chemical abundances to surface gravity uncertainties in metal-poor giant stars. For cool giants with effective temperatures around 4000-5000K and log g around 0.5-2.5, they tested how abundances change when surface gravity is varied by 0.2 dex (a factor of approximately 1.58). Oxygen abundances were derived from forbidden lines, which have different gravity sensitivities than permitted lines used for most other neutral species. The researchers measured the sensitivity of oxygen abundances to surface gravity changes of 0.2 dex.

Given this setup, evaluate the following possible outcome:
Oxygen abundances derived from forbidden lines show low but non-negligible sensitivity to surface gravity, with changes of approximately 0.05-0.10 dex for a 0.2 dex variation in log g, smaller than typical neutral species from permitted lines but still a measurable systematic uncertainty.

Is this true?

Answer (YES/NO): NO